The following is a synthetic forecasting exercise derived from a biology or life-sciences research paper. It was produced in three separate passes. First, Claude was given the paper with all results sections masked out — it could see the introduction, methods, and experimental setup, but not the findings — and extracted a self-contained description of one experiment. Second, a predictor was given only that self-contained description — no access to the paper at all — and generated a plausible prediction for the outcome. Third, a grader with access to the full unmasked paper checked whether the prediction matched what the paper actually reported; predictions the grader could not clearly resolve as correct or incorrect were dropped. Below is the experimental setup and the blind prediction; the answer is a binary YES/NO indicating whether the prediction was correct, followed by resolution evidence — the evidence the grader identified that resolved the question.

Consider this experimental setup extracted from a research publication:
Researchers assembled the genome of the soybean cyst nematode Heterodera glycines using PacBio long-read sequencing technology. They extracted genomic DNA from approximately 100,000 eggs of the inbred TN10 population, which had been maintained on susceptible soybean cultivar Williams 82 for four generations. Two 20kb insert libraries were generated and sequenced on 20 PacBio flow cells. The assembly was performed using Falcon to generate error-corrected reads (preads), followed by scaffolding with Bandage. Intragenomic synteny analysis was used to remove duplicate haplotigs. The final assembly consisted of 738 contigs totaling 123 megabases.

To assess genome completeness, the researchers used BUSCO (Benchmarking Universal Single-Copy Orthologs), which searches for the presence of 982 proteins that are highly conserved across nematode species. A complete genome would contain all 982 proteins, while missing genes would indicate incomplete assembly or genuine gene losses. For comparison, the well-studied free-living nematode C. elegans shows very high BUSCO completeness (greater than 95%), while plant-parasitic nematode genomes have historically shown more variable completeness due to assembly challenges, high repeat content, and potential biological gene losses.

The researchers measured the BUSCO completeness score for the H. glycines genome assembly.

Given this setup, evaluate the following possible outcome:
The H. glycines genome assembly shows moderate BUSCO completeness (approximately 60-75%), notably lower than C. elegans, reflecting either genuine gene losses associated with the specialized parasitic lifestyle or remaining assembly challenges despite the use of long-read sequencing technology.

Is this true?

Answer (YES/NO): YES